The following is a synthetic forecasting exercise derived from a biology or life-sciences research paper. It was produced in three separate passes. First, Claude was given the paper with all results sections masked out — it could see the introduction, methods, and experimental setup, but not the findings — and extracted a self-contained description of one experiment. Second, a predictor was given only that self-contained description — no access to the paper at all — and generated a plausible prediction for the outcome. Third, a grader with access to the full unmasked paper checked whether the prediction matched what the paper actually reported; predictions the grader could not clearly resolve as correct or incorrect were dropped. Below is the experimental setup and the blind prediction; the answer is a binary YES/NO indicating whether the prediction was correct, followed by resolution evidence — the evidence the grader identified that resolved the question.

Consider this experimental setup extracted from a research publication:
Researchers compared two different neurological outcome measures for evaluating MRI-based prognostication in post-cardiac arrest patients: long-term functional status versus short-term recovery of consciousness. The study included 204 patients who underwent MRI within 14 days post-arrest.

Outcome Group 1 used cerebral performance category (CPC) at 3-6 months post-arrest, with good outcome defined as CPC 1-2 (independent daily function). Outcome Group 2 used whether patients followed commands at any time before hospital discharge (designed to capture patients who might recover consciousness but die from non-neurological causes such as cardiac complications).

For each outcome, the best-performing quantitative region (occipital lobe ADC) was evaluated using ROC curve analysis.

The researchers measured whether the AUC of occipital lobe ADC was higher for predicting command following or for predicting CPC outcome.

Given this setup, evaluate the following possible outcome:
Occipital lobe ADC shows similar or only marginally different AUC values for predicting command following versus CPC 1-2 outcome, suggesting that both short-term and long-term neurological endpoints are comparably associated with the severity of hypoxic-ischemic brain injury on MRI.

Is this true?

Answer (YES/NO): NO